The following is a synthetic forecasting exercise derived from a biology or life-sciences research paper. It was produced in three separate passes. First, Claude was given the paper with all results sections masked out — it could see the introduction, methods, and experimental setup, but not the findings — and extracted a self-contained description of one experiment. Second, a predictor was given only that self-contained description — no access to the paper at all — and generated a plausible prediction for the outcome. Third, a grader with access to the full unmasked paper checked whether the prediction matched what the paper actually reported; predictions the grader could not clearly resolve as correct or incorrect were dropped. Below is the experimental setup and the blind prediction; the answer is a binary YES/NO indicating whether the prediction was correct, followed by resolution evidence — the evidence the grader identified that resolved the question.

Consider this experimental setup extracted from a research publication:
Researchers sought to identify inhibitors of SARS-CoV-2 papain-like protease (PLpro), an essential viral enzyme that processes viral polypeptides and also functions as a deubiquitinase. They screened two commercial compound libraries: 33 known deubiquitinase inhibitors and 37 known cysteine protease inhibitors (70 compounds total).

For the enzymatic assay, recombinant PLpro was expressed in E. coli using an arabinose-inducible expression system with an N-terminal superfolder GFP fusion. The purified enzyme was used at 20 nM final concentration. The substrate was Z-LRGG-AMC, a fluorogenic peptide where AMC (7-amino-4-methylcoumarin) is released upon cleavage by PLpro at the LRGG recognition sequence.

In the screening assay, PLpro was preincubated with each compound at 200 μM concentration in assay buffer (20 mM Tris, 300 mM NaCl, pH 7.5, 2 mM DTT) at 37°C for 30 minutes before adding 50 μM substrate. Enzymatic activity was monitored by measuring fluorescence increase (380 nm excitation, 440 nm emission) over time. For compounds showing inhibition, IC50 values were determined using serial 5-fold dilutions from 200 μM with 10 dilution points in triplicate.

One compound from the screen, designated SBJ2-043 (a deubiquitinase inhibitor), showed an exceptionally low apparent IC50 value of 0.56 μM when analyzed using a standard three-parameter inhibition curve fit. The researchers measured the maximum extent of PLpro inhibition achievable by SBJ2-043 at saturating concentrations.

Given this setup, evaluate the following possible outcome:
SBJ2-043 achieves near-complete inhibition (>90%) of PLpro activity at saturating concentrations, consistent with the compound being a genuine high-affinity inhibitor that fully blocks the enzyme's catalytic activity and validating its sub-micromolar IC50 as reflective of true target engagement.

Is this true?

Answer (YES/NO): NO